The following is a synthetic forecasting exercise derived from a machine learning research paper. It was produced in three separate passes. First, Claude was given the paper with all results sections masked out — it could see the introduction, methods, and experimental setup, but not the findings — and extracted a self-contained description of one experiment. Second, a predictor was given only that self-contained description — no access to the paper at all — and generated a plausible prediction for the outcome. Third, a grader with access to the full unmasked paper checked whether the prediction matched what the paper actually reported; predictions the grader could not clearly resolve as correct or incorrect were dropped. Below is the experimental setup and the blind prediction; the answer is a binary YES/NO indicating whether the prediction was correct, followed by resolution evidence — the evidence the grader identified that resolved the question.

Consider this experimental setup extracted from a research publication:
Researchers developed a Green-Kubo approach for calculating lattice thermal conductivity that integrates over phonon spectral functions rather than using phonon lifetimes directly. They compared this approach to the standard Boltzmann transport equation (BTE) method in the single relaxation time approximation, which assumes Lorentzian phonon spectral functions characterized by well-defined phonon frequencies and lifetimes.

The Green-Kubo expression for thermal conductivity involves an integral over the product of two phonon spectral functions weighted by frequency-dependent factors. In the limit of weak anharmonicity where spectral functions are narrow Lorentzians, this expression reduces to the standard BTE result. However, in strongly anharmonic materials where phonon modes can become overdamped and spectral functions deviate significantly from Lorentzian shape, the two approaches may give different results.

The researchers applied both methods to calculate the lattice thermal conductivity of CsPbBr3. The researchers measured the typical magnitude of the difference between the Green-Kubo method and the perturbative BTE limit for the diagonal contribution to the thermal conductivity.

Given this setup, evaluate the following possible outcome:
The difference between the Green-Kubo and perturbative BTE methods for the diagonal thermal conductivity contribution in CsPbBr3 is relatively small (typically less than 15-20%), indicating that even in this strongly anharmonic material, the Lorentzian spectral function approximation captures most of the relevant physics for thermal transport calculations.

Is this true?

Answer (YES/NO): NO